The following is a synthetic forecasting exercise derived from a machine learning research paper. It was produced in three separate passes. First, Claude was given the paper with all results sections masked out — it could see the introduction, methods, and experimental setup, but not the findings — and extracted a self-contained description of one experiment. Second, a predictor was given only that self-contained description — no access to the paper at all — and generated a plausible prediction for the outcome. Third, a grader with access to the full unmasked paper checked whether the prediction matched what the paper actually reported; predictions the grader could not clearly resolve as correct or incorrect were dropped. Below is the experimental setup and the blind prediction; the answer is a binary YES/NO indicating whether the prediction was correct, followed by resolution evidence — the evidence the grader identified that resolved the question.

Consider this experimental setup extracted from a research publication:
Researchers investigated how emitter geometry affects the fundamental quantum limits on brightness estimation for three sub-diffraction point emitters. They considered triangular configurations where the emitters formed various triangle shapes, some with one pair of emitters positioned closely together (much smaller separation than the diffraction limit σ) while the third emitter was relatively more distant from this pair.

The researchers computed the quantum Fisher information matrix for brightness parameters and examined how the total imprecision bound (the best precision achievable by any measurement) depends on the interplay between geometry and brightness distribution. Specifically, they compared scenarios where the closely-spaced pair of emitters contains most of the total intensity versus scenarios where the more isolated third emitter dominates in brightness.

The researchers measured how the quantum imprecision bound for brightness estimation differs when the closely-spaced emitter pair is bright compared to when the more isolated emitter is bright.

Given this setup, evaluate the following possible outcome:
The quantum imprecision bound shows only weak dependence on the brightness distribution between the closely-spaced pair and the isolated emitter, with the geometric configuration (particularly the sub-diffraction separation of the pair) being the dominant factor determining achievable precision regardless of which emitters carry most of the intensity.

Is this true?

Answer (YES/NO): NO